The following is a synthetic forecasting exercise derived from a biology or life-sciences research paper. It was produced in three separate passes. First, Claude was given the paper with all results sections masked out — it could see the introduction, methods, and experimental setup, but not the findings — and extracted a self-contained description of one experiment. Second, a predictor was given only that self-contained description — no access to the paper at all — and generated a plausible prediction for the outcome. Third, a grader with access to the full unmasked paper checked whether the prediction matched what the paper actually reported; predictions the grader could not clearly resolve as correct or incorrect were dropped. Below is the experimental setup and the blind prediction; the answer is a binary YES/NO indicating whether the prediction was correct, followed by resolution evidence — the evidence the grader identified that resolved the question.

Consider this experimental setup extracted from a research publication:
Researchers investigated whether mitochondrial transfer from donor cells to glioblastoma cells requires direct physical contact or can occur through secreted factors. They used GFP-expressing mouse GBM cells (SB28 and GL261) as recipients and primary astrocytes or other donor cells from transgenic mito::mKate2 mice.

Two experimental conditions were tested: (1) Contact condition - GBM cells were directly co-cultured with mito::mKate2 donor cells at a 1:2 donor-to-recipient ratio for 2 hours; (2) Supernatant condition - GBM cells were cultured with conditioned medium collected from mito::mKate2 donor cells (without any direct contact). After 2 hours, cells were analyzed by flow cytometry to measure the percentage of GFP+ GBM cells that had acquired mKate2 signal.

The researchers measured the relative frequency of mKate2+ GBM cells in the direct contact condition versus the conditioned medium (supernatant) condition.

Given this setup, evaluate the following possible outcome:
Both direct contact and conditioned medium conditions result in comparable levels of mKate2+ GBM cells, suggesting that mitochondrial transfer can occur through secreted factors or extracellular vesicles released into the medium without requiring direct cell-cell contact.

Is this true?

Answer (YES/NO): NO